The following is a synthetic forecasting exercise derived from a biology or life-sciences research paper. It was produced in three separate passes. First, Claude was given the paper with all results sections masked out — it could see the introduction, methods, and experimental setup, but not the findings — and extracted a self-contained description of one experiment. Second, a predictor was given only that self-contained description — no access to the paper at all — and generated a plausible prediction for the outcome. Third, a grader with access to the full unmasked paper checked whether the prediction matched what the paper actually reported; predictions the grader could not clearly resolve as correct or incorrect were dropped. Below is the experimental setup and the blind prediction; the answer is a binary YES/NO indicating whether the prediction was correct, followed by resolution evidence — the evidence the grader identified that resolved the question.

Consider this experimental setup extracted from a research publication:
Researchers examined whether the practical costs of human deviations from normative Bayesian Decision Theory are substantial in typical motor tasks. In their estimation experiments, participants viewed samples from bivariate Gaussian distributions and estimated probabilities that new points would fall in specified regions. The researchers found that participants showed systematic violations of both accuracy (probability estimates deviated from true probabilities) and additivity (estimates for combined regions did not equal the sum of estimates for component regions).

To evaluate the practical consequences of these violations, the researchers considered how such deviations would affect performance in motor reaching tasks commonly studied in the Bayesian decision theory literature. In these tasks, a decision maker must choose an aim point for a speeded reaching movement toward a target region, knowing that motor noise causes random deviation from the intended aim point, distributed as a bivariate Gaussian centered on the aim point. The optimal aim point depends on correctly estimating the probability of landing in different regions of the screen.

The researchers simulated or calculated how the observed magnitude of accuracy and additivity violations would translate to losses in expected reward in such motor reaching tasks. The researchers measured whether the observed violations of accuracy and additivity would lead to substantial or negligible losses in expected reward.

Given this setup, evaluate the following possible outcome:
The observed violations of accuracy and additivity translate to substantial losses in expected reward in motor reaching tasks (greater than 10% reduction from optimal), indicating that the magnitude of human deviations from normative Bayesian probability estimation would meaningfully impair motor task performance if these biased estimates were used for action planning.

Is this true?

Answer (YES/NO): NO